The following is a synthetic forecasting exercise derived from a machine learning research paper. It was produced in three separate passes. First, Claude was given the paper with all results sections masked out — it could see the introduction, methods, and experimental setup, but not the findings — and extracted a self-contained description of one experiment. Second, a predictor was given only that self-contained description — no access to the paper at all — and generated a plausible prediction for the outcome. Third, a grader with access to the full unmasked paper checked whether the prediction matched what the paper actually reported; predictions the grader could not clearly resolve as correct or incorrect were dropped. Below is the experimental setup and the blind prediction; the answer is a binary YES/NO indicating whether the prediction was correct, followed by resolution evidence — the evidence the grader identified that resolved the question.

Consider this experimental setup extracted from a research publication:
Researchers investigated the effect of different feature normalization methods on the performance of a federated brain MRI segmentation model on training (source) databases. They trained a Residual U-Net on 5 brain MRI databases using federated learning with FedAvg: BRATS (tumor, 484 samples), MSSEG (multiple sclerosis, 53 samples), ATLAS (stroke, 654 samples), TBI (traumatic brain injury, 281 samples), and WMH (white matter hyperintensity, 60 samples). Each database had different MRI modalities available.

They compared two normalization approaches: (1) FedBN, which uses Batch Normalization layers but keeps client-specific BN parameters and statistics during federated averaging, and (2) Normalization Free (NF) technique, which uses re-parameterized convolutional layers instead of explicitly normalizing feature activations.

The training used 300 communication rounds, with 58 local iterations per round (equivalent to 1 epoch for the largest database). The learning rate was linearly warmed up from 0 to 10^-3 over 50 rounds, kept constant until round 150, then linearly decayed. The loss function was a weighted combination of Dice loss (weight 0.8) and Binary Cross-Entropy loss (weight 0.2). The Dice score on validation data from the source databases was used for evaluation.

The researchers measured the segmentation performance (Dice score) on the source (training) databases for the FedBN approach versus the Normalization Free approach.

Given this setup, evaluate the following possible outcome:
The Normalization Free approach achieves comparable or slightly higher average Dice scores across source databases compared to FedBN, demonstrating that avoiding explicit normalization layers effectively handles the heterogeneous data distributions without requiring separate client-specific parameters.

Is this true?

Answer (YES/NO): NO